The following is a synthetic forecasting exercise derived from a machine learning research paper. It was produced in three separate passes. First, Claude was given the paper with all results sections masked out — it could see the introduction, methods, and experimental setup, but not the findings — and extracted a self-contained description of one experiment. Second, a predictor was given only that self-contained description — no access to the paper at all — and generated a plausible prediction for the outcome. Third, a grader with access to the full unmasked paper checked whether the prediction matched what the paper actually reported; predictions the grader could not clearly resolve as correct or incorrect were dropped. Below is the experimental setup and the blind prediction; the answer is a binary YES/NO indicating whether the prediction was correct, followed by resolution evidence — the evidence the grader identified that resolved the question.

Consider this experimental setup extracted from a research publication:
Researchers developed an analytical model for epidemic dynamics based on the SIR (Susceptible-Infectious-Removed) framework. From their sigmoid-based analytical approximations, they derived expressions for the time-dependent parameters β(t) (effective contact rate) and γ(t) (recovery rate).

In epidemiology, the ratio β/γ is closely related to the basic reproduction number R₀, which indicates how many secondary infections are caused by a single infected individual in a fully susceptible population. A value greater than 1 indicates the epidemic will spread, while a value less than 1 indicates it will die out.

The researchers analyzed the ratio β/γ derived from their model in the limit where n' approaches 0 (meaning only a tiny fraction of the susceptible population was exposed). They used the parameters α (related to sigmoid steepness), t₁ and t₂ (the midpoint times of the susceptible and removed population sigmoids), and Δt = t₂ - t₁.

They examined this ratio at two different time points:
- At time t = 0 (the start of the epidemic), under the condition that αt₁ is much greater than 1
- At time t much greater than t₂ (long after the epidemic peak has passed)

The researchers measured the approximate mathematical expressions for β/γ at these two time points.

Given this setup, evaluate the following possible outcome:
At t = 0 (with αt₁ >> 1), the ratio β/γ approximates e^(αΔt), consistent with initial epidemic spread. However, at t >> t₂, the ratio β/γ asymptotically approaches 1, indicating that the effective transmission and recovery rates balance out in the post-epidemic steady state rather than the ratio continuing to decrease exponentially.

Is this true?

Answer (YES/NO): NO